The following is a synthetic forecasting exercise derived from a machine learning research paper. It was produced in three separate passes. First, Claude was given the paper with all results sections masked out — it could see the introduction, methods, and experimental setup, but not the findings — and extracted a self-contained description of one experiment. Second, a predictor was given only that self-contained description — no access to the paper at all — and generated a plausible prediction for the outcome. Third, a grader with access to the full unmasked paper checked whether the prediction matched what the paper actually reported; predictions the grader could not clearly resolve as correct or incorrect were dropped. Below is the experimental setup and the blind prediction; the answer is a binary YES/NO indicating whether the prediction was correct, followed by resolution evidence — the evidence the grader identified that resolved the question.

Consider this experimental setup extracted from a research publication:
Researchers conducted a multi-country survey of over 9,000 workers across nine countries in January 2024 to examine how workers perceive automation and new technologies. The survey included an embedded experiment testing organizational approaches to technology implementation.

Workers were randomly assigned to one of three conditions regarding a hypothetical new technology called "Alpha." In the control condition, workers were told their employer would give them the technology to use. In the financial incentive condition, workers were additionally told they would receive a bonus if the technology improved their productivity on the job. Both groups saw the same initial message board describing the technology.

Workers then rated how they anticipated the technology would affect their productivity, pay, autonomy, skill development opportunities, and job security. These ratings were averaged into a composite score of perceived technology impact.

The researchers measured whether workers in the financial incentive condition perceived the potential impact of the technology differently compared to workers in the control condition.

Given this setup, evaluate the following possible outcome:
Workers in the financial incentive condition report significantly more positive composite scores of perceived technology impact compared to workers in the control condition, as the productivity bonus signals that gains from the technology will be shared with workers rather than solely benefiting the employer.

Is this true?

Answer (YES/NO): YES